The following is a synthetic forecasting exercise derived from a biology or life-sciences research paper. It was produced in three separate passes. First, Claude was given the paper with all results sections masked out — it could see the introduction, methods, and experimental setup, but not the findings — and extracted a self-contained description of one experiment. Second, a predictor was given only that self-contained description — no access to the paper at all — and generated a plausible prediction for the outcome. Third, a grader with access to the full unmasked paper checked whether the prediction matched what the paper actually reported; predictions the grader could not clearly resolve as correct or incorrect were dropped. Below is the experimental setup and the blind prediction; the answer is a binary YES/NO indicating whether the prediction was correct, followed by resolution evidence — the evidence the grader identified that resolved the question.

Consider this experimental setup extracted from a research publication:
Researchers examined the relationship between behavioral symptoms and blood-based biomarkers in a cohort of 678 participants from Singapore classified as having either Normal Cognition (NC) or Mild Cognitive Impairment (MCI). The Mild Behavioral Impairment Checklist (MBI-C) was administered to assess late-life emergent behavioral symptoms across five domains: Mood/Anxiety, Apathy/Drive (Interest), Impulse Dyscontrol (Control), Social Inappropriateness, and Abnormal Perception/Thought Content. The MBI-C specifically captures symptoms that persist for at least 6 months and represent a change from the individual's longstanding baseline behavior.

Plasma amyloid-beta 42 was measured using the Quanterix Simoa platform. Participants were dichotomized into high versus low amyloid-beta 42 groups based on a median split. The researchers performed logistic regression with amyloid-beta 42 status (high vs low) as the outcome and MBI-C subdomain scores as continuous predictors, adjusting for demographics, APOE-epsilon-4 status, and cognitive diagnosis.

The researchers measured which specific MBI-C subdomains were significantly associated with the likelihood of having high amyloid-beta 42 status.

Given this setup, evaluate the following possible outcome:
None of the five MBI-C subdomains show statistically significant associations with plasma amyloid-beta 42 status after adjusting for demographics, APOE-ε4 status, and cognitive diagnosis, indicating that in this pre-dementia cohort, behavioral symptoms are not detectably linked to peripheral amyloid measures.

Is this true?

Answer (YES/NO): NO